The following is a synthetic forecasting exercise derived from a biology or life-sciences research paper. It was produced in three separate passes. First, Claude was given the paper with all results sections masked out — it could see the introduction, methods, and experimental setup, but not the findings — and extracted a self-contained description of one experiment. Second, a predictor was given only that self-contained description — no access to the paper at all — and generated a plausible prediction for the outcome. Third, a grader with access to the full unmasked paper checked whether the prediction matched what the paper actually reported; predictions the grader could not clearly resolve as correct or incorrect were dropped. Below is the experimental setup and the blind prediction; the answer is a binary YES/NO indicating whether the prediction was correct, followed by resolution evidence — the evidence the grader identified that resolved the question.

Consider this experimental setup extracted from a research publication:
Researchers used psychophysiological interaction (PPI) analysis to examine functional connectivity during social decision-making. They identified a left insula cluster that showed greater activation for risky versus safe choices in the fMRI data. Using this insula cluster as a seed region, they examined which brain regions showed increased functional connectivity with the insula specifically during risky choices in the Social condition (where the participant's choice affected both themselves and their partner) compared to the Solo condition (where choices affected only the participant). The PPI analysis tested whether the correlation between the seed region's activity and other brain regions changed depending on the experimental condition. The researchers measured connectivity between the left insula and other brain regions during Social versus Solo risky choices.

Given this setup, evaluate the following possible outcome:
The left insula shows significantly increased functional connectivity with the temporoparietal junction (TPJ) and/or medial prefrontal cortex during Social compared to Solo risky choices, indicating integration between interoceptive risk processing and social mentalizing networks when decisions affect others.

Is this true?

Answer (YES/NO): NO